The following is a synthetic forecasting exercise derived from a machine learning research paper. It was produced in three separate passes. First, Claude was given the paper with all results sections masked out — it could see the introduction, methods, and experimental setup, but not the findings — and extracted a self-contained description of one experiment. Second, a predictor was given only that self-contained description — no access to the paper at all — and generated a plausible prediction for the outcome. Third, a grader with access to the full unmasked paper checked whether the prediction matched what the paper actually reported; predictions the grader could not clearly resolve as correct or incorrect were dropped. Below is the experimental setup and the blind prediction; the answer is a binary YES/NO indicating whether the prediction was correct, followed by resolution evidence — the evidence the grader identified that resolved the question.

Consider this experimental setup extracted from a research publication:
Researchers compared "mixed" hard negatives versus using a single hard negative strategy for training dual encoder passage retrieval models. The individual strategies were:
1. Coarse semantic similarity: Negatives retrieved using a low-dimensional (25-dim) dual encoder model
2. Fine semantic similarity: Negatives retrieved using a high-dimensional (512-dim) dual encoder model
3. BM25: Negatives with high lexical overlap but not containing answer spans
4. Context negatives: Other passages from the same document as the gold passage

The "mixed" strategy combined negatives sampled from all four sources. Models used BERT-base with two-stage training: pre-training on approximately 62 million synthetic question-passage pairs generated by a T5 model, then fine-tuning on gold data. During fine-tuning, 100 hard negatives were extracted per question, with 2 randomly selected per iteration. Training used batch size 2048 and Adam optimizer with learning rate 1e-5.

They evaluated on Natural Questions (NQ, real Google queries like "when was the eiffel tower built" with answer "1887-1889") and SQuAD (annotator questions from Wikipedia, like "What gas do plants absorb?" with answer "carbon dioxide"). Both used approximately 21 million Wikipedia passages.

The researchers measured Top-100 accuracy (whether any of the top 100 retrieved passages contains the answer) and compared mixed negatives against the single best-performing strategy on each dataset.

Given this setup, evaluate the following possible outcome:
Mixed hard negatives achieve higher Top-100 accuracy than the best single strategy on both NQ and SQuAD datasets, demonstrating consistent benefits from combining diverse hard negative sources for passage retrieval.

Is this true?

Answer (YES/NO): NO